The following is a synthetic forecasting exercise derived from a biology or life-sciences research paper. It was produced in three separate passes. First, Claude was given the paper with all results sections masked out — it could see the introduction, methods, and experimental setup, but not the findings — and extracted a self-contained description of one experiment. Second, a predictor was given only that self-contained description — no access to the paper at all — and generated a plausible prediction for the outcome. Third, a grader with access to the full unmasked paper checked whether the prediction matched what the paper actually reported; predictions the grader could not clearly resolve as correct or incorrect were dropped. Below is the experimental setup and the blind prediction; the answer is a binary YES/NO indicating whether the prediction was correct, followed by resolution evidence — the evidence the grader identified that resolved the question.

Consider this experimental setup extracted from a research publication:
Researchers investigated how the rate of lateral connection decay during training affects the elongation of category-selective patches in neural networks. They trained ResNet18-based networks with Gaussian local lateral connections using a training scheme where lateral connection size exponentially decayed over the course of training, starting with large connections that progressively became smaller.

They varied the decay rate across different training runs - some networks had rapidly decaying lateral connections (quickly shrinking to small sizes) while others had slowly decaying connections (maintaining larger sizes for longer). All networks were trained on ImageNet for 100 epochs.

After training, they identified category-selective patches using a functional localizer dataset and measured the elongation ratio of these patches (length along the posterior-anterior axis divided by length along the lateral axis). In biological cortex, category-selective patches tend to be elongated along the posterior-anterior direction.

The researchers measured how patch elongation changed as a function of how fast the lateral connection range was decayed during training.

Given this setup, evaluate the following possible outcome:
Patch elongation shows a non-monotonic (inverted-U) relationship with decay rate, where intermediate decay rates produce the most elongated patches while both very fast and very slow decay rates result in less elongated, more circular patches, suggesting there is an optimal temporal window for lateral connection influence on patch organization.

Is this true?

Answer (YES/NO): NO